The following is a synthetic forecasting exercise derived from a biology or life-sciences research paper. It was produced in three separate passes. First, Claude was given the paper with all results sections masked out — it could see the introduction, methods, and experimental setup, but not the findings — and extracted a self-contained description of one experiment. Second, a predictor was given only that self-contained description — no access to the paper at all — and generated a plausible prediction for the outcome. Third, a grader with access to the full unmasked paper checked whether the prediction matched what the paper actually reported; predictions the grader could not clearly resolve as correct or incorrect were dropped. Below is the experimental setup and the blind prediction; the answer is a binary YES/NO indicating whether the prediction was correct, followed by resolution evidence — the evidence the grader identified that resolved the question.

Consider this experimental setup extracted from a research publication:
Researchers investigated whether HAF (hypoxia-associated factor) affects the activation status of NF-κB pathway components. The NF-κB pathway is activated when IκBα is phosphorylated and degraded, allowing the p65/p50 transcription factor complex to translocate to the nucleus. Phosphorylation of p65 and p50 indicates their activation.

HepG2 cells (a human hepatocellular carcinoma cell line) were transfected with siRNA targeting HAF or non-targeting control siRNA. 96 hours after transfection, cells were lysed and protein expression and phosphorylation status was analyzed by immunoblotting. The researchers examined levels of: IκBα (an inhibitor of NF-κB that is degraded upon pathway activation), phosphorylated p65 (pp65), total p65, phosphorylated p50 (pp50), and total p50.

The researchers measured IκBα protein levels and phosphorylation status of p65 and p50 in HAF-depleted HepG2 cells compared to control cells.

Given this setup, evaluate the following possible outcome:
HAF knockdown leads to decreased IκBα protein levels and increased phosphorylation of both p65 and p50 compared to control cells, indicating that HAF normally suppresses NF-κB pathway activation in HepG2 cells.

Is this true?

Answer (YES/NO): NO